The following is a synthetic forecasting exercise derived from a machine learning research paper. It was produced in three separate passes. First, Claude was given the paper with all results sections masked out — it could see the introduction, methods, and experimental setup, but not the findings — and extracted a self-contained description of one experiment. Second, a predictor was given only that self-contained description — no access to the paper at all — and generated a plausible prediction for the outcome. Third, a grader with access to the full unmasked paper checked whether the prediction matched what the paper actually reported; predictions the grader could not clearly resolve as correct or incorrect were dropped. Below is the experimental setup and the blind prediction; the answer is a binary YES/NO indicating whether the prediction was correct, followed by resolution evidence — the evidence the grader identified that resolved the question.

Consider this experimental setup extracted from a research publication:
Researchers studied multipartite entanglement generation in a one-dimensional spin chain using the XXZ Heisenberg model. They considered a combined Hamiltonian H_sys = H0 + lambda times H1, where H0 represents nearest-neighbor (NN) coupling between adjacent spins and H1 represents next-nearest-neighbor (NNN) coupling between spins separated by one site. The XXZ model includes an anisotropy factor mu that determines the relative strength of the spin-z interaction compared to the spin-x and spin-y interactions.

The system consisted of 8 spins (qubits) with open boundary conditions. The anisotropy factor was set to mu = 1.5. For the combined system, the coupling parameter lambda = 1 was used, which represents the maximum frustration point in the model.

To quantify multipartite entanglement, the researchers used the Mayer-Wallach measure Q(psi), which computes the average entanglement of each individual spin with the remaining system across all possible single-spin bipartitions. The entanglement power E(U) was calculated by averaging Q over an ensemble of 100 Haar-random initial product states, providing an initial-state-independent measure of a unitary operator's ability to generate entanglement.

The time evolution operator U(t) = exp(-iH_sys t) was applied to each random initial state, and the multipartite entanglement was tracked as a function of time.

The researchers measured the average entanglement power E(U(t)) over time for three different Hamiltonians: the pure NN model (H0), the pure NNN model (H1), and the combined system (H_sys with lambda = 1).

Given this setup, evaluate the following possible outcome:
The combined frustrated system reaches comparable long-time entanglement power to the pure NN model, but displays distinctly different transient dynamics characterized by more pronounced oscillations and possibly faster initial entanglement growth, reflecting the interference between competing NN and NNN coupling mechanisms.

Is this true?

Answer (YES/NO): NO